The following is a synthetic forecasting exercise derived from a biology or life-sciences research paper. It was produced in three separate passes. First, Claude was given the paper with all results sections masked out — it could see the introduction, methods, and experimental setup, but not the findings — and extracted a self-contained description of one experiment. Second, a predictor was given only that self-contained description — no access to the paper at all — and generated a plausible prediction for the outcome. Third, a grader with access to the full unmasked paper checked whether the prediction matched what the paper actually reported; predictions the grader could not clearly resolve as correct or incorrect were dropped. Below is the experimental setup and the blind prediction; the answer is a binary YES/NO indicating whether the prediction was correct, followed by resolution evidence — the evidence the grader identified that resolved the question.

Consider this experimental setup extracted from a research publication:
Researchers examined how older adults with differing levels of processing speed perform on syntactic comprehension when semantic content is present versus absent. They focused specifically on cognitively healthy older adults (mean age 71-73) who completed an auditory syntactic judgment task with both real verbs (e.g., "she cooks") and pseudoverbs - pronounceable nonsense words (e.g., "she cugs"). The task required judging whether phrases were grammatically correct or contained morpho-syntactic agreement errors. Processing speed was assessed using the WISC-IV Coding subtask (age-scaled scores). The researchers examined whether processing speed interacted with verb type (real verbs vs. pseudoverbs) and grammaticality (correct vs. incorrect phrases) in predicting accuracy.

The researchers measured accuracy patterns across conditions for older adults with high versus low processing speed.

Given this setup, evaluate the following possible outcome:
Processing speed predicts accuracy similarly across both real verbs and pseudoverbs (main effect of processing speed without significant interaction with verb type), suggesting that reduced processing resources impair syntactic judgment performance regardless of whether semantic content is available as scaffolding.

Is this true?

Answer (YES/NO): NO